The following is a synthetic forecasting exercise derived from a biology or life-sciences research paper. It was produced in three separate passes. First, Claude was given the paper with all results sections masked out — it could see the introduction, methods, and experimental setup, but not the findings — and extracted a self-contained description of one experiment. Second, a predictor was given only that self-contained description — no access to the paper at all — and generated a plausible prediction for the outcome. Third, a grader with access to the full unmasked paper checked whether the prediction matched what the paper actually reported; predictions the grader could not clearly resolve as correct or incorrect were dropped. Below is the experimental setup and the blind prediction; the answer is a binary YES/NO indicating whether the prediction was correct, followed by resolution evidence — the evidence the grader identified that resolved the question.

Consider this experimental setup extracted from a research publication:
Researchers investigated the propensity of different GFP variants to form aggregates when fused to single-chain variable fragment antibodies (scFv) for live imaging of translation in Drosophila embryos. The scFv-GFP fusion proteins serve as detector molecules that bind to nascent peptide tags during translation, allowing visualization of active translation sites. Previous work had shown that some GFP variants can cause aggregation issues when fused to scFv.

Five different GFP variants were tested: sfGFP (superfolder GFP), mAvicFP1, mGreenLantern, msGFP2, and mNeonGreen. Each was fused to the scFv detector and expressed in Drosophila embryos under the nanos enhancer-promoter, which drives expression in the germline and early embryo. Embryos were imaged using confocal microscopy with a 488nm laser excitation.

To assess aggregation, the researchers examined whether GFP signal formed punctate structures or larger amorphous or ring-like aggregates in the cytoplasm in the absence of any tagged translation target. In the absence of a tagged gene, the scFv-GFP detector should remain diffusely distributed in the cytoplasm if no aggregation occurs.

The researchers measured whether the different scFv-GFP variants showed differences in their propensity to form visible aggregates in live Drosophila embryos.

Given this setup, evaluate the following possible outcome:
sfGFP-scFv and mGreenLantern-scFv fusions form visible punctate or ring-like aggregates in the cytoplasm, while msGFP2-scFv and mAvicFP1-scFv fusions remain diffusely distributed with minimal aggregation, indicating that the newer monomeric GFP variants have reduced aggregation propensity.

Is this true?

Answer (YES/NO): NO